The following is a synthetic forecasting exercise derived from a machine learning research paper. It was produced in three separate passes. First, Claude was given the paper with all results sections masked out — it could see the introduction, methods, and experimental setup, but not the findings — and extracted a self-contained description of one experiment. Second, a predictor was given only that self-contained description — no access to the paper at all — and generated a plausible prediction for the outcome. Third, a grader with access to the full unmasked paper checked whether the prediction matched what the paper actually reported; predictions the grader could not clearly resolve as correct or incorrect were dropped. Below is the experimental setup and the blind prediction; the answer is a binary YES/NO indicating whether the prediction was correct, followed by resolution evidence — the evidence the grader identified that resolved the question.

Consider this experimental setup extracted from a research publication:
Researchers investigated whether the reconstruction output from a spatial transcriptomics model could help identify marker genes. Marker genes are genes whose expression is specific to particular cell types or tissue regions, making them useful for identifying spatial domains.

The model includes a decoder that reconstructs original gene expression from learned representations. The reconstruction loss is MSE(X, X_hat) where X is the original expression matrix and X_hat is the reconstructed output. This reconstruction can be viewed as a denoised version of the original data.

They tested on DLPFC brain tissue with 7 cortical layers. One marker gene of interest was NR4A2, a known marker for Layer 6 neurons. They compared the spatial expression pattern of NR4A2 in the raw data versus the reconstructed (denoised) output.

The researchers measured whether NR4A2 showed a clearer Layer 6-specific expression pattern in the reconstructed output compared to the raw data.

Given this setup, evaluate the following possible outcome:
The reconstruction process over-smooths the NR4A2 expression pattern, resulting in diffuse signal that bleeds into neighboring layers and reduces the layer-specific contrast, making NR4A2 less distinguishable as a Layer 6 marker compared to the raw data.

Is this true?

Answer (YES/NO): NO